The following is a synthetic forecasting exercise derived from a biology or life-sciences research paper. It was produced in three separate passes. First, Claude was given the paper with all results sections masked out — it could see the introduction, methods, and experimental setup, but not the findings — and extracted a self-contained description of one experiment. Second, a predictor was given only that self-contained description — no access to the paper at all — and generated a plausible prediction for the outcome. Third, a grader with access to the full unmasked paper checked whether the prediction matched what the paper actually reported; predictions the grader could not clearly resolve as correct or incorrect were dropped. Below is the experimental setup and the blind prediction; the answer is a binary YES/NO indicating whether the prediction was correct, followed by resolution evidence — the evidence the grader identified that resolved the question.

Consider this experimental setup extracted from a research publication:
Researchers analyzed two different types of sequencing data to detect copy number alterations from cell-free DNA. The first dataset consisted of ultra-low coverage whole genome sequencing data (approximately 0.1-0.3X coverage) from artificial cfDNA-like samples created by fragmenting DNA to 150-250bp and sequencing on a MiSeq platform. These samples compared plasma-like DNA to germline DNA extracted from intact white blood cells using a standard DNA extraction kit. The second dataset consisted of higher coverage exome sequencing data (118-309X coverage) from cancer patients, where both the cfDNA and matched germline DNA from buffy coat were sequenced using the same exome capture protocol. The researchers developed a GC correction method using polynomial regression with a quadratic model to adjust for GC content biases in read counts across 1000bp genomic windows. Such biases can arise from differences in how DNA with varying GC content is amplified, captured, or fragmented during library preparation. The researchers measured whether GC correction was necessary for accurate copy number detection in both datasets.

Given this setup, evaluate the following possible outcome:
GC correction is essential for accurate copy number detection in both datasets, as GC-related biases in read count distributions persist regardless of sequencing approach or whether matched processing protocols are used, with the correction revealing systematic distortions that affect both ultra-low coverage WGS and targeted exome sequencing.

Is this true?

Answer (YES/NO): NO